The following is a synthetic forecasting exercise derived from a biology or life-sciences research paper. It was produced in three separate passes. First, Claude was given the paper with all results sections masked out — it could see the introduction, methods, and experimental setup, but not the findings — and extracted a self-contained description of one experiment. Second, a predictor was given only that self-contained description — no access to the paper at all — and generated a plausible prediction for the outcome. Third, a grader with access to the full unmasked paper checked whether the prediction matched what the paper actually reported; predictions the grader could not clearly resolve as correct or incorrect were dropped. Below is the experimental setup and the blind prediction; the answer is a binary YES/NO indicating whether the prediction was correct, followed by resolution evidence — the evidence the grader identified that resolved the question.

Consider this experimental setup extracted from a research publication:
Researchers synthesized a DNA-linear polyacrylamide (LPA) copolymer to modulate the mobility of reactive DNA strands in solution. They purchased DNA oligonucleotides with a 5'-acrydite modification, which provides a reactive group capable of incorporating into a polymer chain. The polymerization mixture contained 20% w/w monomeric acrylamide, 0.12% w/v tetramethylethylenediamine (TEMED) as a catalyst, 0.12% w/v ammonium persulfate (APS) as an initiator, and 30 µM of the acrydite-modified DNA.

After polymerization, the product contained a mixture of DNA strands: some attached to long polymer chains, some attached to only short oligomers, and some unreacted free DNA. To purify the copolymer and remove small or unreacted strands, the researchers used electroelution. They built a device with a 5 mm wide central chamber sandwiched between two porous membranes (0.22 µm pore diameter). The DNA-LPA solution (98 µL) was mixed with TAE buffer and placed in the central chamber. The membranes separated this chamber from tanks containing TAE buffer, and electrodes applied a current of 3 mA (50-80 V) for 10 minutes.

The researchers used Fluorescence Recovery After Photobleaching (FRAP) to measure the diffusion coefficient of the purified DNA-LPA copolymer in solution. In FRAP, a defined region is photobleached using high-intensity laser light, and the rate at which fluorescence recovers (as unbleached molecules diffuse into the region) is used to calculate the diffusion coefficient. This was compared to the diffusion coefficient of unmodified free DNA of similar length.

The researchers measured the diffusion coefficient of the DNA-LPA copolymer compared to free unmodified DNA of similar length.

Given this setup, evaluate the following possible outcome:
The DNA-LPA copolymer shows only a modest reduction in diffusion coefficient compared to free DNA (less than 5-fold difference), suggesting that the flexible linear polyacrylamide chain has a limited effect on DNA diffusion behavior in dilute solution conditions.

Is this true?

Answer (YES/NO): NO